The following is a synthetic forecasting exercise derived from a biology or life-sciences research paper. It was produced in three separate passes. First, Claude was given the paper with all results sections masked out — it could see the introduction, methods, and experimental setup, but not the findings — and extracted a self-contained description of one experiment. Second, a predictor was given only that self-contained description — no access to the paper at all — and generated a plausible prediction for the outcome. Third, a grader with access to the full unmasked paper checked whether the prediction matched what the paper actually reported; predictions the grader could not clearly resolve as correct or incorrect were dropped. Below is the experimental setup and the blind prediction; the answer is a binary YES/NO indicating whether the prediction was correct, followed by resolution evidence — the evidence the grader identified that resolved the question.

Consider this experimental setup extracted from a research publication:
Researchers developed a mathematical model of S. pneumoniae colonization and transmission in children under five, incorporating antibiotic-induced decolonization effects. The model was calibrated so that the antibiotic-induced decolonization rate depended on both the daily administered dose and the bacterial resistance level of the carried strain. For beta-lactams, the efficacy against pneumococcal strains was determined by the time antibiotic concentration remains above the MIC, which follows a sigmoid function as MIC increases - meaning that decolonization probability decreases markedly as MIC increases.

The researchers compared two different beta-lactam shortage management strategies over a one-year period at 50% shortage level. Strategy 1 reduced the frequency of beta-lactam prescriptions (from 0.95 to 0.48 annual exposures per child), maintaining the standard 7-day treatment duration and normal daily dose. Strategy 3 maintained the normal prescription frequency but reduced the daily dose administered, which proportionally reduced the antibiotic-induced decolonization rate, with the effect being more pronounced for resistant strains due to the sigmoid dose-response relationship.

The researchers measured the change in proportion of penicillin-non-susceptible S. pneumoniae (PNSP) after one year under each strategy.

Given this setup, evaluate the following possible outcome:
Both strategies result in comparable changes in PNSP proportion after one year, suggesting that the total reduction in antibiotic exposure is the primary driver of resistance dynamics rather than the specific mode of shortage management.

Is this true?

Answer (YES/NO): NO